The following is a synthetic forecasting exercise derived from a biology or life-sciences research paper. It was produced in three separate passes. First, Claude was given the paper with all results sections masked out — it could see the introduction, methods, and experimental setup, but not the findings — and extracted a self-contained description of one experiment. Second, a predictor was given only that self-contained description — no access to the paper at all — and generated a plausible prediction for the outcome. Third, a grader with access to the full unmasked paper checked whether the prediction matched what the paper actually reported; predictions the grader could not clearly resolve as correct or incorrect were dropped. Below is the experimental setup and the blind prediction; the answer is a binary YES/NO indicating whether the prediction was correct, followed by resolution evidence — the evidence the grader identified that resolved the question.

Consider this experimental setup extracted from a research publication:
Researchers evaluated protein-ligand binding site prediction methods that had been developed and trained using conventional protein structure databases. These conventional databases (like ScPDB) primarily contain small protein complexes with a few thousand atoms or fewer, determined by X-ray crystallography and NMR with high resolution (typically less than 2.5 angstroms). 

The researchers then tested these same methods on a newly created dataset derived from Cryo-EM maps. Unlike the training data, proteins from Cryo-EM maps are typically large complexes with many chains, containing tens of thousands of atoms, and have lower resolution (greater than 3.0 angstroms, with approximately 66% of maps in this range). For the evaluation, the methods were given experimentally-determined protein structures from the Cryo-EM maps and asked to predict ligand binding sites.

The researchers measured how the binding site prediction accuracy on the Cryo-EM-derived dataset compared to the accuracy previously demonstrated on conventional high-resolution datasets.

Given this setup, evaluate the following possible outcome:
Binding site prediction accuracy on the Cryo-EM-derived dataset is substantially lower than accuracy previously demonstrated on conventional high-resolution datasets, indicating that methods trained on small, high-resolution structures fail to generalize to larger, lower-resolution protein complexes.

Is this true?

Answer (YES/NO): YES